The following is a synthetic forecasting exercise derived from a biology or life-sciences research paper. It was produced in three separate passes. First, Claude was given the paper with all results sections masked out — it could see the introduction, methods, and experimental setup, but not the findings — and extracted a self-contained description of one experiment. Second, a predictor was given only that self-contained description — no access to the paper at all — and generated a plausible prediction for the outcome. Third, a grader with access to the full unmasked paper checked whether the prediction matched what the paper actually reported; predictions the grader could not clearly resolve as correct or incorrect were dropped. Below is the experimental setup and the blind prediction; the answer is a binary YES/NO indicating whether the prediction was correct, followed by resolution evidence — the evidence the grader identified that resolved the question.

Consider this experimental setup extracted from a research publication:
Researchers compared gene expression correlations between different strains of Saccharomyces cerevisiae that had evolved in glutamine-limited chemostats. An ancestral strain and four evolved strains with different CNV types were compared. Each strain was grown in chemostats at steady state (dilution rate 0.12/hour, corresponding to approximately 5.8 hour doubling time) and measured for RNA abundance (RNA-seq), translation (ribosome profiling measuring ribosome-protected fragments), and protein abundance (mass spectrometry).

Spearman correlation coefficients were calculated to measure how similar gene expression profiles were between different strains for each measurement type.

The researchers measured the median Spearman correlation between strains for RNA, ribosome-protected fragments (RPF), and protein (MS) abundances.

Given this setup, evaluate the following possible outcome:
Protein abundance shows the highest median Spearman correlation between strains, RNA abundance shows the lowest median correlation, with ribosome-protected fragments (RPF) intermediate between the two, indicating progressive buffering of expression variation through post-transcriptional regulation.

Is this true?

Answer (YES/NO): NO